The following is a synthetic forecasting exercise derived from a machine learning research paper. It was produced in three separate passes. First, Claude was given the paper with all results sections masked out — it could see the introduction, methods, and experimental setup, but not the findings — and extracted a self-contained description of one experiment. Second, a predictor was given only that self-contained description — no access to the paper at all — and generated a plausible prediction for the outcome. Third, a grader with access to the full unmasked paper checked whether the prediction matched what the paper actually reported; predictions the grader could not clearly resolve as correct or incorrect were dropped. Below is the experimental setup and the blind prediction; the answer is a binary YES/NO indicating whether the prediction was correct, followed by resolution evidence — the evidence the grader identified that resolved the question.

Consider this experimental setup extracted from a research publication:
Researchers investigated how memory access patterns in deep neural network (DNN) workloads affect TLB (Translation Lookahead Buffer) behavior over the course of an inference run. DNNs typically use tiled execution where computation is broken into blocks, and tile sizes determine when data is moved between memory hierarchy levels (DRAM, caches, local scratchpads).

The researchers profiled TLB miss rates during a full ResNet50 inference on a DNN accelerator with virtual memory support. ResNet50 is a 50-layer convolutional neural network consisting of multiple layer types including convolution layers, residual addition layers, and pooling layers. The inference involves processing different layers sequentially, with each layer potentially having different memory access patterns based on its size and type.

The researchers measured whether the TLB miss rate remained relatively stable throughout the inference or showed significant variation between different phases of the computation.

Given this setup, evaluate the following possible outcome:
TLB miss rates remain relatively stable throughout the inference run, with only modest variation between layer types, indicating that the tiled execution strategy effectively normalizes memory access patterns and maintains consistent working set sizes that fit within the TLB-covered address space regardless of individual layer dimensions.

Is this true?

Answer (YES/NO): NO